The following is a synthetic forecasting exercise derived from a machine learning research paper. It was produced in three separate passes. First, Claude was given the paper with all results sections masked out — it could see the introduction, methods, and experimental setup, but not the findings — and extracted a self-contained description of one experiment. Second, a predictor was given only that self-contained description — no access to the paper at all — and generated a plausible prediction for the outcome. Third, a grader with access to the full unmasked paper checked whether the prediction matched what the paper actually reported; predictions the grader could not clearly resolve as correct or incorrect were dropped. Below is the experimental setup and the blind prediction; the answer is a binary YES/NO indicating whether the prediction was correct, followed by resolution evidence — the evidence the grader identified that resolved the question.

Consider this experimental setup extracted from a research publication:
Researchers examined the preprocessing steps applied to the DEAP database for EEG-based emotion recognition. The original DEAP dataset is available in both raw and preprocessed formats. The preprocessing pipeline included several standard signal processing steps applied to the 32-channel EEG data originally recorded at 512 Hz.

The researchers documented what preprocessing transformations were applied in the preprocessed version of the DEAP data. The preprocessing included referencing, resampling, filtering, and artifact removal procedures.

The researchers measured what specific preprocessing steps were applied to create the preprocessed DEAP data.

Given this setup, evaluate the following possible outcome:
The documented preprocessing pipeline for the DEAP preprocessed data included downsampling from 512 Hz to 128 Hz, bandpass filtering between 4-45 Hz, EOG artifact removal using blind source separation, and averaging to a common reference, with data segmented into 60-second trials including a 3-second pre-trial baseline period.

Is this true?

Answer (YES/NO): NO